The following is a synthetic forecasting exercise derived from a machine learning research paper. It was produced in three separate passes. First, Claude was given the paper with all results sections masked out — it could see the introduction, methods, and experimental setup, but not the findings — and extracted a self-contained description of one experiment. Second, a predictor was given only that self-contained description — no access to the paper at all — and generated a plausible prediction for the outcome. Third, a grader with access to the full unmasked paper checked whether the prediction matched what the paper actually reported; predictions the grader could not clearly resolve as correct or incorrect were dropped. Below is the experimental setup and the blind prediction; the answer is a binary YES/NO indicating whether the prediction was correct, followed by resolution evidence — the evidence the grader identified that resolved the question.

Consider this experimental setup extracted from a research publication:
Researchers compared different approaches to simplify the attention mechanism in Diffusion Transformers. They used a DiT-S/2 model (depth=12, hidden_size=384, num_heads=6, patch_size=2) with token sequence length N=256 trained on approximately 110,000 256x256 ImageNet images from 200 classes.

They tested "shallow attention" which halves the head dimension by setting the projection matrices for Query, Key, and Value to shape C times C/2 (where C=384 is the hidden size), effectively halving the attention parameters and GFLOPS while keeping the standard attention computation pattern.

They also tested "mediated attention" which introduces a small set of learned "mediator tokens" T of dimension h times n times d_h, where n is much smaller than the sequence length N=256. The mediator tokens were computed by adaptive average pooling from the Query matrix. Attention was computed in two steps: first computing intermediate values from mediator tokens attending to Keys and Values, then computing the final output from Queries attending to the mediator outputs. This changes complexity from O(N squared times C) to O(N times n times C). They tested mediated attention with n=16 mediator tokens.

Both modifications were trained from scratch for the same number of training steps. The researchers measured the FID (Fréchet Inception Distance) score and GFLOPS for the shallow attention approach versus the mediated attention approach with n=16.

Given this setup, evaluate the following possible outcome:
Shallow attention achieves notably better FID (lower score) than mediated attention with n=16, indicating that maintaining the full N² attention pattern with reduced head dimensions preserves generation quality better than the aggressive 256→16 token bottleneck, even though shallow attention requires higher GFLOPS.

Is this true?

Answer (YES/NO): NO